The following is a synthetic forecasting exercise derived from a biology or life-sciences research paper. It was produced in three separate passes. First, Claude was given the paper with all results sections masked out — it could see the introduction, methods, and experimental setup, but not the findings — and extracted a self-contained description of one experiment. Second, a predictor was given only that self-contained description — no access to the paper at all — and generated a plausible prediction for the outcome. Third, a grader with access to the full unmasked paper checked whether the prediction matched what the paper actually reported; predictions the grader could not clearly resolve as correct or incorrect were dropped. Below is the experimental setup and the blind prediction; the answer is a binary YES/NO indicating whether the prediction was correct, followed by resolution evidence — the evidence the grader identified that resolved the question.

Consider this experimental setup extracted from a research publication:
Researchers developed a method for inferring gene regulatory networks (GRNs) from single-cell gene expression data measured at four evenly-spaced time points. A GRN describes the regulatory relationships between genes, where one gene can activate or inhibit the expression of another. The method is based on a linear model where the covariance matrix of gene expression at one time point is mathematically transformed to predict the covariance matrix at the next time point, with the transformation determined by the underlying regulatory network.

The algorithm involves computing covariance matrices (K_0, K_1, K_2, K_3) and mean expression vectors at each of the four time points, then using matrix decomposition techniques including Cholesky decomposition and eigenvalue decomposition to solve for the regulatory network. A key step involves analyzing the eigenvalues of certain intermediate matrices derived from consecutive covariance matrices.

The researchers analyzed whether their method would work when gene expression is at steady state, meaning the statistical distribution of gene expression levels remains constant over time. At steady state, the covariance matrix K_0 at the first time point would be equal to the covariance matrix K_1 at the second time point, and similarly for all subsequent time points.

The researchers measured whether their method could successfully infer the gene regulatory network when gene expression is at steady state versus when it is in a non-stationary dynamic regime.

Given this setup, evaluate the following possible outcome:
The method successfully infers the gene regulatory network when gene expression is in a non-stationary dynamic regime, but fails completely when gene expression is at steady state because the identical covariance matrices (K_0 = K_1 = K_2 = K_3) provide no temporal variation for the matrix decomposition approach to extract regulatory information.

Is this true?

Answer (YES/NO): YES